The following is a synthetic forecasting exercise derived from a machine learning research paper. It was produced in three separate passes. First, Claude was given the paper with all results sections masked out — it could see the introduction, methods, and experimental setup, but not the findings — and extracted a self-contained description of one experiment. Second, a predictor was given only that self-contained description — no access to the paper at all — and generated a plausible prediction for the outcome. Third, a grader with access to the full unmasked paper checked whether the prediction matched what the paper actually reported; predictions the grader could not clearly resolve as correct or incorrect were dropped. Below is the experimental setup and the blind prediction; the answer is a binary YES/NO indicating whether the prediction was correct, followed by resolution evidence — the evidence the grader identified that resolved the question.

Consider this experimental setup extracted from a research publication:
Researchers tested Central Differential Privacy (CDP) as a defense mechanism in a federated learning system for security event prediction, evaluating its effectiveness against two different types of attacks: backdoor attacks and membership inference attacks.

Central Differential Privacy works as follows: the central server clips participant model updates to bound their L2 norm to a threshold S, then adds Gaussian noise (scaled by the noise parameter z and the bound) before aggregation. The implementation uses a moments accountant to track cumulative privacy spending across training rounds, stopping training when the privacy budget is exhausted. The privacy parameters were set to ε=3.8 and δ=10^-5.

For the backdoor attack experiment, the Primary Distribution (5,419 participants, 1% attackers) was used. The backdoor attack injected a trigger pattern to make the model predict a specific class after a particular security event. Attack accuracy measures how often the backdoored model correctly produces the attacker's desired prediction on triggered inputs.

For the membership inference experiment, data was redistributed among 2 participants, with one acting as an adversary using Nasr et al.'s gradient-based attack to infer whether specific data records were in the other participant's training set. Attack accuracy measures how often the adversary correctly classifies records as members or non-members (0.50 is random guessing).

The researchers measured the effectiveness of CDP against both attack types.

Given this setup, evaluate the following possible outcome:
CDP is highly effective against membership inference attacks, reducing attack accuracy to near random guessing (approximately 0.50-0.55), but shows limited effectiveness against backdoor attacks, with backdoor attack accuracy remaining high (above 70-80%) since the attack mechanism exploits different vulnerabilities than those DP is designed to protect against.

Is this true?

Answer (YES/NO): NO